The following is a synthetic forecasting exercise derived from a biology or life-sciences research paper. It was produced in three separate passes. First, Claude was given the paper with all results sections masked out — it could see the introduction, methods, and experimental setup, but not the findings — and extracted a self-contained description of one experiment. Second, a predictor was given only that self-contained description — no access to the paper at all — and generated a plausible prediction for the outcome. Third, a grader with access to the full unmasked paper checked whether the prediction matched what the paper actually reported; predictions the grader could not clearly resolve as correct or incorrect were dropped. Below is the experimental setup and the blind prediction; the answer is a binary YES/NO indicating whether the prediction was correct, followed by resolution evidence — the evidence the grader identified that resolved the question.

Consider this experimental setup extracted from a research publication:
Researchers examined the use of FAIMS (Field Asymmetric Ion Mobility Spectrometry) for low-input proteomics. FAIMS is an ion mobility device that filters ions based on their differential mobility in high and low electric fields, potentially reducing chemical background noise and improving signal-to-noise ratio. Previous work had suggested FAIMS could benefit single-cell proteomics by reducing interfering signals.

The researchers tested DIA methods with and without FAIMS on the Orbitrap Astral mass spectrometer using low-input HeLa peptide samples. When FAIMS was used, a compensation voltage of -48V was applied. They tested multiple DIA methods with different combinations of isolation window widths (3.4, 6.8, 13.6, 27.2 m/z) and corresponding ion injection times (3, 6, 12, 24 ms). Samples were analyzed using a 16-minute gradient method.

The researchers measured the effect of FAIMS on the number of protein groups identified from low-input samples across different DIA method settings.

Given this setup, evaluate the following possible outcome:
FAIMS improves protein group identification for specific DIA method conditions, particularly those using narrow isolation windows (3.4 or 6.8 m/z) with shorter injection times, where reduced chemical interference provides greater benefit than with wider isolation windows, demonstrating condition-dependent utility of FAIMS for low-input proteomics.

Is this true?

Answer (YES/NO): NO